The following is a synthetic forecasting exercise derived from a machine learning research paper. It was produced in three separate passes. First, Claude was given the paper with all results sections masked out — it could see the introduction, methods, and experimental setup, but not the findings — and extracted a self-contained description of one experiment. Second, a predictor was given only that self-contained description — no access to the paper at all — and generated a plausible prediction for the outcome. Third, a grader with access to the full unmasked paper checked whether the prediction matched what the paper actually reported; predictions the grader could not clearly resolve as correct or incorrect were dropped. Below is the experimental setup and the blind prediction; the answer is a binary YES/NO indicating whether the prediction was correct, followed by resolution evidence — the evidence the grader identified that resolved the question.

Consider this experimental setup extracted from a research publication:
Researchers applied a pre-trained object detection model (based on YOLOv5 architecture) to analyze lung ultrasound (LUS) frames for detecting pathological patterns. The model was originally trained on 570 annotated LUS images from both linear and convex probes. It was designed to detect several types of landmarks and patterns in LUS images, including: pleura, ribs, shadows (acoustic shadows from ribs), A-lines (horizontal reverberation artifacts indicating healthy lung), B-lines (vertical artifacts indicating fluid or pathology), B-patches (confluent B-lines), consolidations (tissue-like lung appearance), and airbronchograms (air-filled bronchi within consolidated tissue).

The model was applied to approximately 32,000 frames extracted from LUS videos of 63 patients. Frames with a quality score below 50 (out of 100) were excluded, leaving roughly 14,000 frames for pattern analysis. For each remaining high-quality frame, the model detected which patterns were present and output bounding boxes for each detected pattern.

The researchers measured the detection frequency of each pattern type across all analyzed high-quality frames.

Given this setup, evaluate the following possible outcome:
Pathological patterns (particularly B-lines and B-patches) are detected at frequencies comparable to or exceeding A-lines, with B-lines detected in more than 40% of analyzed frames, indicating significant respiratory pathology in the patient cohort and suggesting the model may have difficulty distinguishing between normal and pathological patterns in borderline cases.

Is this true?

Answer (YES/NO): NO